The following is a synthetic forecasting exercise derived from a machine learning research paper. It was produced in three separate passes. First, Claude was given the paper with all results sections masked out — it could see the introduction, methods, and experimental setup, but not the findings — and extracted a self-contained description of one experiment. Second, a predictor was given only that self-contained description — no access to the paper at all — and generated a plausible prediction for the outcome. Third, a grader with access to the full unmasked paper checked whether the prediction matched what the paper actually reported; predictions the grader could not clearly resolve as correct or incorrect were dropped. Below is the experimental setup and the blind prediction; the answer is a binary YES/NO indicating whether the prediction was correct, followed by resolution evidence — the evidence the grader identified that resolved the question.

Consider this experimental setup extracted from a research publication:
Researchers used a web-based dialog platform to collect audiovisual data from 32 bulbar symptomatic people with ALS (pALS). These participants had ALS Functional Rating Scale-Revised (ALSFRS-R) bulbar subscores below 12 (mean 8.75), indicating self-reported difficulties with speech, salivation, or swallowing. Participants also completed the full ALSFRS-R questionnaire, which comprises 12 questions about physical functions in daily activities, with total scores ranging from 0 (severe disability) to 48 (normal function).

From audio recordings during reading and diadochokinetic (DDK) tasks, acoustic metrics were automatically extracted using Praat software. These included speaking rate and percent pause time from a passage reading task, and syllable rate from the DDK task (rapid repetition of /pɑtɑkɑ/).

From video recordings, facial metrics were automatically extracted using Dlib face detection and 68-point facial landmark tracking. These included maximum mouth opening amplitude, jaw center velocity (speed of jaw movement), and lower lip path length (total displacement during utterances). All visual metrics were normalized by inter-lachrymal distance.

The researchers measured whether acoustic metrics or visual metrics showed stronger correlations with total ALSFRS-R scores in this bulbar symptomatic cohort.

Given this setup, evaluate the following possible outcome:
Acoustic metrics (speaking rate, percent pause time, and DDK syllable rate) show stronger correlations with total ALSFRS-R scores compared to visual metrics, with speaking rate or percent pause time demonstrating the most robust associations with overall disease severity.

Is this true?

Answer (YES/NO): NO